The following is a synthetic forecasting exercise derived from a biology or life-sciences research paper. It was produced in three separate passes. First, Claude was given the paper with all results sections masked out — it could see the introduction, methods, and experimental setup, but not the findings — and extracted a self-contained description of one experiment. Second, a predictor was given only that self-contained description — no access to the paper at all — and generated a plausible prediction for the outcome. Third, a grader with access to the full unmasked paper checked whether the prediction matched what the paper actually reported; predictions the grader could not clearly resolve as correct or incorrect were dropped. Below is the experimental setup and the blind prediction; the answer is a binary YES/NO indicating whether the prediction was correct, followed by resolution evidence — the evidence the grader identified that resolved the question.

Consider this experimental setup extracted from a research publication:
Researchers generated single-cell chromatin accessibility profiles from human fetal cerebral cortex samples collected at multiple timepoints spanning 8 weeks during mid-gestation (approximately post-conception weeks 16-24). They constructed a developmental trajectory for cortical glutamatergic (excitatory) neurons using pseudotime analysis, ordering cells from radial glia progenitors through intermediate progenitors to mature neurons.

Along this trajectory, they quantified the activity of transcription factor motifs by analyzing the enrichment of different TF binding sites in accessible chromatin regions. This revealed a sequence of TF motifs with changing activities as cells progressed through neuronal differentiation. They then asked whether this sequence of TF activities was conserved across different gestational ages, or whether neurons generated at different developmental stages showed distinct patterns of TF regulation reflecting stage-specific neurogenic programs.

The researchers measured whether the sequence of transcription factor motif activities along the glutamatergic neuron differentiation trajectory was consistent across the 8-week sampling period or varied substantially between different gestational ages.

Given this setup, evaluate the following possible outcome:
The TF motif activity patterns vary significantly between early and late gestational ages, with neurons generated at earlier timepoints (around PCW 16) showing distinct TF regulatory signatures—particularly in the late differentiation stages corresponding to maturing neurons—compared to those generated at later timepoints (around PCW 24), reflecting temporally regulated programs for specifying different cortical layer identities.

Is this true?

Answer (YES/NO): NO